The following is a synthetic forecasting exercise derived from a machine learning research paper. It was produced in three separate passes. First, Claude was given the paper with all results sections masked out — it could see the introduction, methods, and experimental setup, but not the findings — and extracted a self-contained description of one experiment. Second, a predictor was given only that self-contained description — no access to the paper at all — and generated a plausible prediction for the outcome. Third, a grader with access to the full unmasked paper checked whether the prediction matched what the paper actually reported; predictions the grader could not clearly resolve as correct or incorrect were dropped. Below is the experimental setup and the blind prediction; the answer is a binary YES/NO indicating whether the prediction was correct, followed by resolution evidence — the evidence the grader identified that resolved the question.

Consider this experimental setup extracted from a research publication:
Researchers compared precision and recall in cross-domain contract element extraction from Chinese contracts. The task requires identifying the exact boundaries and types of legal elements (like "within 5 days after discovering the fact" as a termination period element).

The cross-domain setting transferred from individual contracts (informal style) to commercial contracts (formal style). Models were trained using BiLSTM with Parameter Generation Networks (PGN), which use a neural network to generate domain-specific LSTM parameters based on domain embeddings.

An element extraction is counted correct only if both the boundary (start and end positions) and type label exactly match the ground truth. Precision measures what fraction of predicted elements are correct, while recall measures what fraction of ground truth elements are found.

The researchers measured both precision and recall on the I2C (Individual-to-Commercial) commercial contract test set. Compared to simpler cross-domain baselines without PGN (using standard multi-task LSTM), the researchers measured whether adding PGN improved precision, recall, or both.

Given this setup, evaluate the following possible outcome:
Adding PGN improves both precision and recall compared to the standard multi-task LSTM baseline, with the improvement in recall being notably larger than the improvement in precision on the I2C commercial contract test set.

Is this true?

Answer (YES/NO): NO